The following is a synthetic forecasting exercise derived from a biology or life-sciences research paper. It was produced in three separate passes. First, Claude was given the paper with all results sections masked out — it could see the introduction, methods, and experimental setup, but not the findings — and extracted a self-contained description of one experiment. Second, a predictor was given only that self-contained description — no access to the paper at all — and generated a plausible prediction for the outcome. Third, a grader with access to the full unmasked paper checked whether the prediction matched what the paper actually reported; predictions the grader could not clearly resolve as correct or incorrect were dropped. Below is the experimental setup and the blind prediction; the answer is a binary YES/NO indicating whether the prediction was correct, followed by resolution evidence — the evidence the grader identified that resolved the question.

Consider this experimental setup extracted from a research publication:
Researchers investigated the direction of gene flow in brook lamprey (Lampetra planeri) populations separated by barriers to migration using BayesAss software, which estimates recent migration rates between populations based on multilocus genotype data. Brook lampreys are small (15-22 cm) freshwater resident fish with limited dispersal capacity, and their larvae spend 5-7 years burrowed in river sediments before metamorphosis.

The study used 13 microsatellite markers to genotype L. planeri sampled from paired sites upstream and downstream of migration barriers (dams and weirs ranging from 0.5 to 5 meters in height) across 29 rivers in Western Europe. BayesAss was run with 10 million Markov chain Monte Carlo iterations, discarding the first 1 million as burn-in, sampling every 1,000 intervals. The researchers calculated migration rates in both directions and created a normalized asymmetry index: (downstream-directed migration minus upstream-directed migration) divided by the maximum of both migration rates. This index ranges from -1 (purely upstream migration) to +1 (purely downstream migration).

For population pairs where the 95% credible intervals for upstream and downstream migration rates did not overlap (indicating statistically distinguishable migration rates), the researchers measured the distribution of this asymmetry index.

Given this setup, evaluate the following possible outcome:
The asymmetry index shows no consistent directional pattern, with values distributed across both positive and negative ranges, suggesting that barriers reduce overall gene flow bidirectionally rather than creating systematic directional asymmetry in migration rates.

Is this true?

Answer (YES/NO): NO